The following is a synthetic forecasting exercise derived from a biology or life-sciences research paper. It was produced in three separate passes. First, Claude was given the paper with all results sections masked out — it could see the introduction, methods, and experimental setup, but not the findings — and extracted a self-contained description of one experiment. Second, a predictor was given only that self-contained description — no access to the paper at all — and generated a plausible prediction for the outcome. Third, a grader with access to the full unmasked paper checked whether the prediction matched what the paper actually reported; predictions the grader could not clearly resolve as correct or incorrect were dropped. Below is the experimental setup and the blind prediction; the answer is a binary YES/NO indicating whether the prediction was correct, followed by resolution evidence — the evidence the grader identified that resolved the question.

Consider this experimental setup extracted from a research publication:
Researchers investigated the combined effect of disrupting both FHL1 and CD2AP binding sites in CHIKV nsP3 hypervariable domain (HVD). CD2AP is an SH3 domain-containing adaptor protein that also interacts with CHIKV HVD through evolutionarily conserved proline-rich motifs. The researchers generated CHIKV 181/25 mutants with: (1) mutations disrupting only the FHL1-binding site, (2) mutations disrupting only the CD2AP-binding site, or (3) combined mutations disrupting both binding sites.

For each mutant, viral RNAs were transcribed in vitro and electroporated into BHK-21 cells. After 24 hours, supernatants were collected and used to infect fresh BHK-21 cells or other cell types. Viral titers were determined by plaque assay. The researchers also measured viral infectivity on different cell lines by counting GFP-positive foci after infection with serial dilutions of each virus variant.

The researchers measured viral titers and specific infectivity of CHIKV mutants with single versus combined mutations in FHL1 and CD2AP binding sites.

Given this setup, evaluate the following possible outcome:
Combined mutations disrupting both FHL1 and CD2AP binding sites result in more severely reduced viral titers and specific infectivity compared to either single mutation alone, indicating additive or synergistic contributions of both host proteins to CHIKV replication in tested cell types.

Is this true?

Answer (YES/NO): YES